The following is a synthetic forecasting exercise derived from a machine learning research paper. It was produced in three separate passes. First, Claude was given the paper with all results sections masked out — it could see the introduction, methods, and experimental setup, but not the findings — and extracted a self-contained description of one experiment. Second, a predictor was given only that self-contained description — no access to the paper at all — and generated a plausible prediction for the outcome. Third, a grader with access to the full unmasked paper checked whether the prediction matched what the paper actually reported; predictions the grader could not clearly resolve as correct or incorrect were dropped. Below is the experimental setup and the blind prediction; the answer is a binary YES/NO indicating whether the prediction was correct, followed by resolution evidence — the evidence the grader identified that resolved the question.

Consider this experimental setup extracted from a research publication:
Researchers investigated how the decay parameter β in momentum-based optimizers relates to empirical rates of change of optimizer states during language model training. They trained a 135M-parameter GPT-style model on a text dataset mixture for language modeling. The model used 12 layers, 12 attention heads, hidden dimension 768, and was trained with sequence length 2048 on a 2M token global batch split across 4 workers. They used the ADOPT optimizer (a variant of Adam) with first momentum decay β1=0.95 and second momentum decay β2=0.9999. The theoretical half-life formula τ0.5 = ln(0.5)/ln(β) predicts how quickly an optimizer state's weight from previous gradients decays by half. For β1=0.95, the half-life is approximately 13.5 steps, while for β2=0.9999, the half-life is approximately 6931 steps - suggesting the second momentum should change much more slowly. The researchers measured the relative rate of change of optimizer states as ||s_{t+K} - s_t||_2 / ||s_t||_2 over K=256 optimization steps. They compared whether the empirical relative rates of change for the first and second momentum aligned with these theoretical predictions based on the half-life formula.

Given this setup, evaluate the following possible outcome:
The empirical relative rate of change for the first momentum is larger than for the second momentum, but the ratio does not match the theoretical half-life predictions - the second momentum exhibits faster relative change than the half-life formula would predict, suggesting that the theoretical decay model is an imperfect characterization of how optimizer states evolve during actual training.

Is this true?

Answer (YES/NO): NO